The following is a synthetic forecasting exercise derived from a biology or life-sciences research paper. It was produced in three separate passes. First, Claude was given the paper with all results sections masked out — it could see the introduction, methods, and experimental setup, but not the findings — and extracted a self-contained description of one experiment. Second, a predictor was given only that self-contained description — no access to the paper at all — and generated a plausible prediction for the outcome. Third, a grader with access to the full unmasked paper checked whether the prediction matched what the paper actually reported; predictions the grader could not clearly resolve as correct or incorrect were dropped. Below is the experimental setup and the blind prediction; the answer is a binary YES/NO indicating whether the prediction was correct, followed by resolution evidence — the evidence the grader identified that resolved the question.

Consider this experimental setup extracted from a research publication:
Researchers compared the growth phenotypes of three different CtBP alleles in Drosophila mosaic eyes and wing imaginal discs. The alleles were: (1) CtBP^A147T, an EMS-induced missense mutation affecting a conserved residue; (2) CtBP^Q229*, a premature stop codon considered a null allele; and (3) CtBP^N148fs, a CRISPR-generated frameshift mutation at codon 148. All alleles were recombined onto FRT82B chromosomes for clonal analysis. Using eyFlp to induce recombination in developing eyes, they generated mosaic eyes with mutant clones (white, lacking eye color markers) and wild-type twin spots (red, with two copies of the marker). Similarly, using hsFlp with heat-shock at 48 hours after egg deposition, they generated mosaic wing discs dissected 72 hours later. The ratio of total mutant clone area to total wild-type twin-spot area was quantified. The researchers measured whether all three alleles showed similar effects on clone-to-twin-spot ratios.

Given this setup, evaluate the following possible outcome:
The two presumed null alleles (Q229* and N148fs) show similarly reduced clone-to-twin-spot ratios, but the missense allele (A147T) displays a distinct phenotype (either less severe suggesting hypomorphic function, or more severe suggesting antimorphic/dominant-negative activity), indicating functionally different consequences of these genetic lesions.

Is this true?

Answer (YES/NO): NO